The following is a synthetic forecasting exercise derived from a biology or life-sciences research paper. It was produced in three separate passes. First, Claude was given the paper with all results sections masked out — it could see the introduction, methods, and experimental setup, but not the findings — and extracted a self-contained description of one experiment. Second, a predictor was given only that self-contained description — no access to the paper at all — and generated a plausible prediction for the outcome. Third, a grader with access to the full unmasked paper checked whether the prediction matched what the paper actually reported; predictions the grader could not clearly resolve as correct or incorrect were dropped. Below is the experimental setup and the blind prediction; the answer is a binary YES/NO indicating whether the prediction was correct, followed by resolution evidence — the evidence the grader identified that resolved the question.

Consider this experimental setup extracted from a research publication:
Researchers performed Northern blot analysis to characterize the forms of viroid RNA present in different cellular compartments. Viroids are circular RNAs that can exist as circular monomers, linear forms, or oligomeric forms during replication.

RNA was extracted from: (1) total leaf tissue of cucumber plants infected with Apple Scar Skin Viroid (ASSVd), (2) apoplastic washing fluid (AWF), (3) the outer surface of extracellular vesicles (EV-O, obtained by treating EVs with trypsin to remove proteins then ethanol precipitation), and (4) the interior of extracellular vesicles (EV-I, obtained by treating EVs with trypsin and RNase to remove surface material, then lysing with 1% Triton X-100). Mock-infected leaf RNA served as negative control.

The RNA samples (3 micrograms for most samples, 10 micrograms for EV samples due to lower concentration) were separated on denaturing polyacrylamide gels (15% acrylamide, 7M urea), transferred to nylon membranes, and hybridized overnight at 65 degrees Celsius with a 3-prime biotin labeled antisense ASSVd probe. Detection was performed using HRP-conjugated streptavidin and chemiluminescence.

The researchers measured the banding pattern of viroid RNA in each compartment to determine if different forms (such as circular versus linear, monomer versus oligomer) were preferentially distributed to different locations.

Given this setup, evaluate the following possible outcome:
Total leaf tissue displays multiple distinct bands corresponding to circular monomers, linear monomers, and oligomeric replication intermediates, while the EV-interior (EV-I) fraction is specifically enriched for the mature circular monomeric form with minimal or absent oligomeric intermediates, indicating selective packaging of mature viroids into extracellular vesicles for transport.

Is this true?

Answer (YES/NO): NO